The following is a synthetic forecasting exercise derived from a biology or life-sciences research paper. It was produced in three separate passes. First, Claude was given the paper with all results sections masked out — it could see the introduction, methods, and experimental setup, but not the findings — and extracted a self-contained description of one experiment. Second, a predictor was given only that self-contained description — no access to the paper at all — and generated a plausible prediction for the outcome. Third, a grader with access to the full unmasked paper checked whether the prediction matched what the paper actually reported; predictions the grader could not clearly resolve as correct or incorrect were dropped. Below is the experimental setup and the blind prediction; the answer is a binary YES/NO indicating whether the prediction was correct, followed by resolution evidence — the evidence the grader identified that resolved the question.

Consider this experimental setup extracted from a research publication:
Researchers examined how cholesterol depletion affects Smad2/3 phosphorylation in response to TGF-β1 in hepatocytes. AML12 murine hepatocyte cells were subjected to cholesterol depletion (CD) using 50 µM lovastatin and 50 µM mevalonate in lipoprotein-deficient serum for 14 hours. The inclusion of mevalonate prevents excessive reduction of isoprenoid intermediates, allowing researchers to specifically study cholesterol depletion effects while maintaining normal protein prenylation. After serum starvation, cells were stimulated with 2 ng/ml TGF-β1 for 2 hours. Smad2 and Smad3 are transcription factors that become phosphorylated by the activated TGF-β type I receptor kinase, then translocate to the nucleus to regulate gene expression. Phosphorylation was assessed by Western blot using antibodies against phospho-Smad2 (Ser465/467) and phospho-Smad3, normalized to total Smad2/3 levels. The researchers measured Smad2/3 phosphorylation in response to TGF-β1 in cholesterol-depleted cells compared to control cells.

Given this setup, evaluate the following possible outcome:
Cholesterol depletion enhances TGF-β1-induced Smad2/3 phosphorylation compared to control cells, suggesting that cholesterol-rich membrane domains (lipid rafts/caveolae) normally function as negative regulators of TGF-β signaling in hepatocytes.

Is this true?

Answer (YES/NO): YES